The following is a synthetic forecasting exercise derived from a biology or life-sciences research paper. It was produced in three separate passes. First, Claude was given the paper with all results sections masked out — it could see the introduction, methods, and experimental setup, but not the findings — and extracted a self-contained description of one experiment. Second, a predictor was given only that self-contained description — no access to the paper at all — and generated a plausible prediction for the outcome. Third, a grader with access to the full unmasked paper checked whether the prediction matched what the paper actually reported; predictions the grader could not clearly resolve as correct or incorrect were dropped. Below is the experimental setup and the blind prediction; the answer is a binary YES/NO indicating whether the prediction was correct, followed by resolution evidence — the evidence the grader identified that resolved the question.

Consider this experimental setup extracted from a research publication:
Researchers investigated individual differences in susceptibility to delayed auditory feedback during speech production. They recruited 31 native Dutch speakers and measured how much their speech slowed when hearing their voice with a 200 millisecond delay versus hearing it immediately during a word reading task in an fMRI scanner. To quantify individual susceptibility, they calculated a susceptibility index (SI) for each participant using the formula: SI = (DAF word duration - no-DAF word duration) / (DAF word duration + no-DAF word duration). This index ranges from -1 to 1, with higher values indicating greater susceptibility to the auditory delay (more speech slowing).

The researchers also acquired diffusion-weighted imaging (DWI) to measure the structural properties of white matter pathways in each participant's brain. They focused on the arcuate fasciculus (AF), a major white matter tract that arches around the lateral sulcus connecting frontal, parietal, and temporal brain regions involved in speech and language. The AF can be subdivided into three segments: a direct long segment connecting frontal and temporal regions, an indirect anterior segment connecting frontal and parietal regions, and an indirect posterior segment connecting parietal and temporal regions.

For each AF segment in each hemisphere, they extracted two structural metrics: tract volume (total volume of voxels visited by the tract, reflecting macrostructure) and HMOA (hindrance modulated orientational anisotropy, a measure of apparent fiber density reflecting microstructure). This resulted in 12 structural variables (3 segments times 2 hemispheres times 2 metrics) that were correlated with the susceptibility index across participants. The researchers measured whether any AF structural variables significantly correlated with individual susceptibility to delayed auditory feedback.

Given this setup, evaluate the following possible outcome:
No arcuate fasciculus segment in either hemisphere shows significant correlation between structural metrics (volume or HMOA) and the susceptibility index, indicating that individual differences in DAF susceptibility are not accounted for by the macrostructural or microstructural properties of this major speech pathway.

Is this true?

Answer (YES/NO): NO